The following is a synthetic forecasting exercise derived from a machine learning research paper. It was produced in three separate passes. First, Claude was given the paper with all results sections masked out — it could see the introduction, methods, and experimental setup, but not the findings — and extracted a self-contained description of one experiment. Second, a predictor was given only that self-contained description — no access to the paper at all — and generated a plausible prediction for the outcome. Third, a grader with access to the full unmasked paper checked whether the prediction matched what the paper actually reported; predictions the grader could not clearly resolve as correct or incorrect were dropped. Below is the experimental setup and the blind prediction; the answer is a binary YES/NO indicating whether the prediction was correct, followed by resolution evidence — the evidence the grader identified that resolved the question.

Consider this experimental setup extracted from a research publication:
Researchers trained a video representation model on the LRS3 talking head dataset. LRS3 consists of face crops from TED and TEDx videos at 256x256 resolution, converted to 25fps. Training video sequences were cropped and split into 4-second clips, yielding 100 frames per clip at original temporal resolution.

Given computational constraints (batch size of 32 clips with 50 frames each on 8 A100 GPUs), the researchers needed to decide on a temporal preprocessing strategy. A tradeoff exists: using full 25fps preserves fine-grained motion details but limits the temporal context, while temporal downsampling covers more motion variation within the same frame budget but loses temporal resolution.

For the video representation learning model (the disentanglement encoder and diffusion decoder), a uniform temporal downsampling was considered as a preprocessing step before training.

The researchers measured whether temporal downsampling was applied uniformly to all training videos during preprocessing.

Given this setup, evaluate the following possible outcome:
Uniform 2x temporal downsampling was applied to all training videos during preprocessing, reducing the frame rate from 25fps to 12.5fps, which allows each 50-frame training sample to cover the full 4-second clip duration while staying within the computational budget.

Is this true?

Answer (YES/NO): YES